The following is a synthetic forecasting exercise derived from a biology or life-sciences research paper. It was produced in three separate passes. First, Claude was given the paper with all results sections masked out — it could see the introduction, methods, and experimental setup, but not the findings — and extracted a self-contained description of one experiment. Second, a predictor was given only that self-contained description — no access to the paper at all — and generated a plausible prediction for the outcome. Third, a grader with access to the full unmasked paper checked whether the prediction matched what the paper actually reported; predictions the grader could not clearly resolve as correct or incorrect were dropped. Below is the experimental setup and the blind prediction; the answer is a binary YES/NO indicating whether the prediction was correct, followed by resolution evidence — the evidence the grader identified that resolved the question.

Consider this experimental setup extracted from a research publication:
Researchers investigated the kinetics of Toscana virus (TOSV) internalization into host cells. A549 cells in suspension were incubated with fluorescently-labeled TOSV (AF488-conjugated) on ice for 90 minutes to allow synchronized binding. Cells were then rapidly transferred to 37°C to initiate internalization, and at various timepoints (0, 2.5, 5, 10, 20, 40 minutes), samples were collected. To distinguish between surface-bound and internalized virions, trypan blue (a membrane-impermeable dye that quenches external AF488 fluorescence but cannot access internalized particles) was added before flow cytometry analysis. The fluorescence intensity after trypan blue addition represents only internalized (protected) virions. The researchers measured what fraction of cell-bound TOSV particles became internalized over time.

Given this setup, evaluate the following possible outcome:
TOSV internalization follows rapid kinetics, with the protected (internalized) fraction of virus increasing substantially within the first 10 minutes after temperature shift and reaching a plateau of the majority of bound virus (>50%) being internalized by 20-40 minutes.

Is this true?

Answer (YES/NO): YES